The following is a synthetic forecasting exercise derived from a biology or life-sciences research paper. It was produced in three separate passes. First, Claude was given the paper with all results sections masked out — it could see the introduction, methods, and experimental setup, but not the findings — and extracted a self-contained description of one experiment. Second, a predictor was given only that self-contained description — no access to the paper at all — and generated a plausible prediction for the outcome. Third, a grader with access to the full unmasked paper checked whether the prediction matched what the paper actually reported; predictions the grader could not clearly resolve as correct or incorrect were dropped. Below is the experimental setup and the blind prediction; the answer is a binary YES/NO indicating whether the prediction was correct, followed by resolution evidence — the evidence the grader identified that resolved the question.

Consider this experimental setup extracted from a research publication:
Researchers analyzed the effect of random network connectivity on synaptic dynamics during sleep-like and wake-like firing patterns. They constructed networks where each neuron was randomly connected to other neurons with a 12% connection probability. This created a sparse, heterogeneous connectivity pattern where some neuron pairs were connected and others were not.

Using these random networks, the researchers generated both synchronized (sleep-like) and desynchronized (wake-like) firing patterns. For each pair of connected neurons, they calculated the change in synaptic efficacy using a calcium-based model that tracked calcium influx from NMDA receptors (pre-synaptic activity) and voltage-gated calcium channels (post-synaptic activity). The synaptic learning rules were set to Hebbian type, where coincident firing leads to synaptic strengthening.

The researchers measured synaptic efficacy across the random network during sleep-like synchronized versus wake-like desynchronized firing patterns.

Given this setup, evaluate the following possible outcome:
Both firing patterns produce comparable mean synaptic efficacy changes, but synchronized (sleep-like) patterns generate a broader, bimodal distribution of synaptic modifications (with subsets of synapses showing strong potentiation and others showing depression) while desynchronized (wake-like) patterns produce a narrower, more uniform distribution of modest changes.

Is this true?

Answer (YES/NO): NO